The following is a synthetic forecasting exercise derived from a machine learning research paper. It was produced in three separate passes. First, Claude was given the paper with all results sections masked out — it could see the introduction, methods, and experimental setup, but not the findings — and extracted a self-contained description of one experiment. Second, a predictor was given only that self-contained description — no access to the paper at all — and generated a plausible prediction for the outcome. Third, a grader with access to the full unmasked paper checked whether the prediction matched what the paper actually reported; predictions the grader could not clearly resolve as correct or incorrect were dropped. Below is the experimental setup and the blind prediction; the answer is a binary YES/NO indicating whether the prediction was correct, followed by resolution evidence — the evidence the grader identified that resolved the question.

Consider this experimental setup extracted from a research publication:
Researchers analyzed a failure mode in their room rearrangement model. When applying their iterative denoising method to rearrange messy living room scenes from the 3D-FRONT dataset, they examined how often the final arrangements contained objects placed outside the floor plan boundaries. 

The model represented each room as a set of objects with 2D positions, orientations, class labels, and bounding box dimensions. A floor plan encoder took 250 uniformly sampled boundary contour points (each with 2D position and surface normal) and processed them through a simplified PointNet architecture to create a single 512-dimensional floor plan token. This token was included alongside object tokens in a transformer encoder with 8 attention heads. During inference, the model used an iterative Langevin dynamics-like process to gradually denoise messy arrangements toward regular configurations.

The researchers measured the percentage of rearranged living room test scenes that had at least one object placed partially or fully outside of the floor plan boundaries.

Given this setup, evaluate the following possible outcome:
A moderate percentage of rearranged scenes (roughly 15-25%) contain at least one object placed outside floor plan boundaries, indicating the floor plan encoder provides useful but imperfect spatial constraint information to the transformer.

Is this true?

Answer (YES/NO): NO